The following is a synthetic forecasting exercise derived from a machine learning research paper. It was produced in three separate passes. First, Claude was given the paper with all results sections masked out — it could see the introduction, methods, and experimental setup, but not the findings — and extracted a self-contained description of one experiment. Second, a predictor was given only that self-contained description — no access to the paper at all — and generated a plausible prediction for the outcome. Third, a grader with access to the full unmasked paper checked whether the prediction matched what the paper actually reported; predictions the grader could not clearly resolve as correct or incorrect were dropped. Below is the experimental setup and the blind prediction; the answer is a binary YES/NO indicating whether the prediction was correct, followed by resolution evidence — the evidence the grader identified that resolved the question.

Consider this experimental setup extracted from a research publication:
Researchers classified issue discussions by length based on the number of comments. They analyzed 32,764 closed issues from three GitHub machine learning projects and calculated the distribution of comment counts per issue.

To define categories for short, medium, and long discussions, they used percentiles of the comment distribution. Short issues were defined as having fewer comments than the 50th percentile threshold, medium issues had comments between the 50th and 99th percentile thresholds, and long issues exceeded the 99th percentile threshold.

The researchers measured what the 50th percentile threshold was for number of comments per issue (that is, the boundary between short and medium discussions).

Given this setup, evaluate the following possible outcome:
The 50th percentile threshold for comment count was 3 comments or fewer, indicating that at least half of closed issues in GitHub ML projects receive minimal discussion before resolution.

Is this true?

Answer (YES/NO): NO